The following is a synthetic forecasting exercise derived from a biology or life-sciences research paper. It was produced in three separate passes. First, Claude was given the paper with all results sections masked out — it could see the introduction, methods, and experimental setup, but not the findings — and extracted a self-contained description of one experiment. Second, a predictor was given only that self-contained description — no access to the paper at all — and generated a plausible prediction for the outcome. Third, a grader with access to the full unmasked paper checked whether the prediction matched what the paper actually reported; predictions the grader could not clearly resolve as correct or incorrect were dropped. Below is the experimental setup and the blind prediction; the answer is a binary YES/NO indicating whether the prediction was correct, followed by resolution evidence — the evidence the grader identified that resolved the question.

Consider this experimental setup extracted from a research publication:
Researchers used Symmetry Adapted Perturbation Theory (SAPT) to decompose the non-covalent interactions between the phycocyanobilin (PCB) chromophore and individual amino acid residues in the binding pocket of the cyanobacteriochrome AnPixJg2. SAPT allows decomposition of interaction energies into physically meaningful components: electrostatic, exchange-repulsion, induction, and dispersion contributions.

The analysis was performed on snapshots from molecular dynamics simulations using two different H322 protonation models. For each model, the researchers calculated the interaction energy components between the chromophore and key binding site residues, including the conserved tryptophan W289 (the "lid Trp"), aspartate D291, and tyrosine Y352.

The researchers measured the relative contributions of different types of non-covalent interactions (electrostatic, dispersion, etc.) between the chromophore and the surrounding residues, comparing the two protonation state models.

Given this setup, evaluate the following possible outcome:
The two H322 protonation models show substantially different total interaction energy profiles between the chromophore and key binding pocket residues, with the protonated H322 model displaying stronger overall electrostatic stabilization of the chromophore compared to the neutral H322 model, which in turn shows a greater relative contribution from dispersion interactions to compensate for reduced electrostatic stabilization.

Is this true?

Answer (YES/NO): NO